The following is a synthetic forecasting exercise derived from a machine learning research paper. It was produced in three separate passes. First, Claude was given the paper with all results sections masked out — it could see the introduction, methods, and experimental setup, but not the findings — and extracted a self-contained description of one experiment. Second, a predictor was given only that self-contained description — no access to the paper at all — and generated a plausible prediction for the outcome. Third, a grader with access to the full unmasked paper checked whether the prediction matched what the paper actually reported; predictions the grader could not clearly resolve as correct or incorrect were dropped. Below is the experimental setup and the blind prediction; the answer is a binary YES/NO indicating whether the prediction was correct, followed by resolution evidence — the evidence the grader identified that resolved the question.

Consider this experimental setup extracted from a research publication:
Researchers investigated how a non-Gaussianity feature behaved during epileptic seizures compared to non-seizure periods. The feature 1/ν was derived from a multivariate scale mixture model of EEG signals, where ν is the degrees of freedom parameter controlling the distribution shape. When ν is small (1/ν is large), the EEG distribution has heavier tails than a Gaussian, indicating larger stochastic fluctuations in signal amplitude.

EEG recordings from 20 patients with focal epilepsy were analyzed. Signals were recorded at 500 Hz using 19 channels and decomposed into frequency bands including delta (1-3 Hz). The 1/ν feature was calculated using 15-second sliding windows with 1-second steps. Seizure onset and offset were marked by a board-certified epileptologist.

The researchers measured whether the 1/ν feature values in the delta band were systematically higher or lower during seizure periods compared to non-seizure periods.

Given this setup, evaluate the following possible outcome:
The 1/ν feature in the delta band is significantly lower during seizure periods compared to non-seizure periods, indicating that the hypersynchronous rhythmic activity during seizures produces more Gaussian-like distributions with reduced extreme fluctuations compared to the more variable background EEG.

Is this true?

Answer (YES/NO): NO